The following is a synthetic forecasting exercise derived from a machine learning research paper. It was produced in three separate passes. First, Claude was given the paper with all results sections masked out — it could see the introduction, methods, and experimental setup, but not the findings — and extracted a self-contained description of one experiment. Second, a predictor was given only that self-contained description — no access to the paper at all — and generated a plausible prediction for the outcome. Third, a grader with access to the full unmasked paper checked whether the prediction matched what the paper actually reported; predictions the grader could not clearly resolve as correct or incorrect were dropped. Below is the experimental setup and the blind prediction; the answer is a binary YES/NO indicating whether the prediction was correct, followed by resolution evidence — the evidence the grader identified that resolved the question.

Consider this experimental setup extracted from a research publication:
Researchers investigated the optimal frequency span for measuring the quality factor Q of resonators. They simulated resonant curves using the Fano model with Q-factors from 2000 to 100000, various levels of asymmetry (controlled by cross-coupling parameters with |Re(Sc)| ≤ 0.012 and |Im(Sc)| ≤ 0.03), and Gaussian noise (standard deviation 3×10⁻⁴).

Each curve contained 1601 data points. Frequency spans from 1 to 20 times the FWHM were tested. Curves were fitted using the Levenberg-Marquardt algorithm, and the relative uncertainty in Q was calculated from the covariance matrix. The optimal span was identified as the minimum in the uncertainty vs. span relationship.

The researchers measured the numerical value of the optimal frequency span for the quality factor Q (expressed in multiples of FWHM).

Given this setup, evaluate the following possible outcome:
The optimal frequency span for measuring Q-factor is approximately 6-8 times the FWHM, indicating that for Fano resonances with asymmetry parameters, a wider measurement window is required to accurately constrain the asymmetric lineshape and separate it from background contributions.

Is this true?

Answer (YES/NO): YES